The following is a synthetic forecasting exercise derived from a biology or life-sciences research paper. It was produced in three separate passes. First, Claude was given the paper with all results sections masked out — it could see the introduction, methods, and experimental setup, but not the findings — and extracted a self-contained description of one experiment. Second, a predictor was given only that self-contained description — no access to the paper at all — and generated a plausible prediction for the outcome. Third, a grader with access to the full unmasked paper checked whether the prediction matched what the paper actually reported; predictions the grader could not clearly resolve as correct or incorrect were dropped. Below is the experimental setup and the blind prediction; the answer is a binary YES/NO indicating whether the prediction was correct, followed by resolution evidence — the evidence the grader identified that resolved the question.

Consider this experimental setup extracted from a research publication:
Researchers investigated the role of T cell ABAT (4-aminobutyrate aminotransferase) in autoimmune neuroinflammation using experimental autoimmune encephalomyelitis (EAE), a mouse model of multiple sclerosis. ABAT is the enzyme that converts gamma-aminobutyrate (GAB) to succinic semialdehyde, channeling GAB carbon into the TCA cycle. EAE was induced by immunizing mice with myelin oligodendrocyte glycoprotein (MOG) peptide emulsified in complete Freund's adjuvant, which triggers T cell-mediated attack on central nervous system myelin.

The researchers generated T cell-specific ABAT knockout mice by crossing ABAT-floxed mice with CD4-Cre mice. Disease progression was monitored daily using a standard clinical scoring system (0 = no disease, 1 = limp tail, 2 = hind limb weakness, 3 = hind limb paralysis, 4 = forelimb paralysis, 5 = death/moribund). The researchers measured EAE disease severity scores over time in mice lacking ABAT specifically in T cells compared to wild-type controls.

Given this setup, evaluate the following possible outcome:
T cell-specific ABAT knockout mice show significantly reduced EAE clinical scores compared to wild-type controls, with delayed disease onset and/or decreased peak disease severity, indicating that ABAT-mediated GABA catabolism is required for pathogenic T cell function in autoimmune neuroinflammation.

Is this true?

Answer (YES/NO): YES